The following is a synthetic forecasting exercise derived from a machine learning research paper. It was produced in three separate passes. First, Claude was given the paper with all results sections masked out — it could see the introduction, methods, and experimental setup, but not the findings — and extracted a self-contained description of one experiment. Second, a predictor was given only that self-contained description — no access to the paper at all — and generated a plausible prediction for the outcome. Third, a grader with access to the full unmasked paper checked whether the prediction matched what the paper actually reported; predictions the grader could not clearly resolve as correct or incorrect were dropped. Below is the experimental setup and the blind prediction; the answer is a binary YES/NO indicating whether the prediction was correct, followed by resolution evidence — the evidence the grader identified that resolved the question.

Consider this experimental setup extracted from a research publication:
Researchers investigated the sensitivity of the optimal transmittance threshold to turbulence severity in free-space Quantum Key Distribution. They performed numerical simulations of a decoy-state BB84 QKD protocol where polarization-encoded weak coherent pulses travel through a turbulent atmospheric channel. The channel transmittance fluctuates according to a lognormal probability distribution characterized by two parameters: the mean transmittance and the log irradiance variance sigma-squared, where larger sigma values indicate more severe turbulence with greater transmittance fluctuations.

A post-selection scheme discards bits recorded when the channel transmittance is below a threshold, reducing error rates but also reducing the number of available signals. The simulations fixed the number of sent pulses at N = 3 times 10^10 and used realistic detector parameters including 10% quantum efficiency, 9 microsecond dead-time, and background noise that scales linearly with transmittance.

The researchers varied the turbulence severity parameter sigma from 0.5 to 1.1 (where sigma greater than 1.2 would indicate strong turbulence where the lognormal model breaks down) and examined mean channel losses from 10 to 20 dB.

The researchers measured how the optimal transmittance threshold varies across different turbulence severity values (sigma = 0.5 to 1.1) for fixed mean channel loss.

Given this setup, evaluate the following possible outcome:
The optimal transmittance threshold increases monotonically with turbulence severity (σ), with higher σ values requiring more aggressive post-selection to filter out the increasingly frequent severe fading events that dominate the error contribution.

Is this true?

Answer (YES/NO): NO